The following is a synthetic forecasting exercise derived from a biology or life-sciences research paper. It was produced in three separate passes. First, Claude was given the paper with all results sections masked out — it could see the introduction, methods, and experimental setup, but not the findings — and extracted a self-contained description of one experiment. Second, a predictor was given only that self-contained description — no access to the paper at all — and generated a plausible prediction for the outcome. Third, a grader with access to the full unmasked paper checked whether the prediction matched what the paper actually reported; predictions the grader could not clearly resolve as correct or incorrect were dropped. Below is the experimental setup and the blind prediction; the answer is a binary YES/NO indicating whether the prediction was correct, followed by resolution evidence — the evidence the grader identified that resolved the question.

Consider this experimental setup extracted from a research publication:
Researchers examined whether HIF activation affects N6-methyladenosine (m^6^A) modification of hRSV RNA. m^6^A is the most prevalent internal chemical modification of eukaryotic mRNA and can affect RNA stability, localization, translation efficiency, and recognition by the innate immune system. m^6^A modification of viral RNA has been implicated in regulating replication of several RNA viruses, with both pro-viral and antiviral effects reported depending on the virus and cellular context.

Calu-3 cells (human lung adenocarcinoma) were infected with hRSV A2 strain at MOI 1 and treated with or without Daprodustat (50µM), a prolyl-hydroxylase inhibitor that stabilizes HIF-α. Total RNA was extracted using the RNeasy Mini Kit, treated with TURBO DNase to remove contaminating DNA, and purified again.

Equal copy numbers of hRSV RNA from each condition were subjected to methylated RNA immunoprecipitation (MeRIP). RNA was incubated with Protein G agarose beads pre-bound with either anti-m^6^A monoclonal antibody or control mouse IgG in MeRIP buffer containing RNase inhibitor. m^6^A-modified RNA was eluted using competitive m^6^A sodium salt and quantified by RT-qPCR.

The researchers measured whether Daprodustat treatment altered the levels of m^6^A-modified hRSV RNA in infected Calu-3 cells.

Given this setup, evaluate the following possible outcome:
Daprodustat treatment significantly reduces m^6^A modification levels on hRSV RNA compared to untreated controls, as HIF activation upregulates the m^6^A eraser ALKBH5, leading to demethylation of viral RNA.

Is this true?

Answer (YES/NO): YES